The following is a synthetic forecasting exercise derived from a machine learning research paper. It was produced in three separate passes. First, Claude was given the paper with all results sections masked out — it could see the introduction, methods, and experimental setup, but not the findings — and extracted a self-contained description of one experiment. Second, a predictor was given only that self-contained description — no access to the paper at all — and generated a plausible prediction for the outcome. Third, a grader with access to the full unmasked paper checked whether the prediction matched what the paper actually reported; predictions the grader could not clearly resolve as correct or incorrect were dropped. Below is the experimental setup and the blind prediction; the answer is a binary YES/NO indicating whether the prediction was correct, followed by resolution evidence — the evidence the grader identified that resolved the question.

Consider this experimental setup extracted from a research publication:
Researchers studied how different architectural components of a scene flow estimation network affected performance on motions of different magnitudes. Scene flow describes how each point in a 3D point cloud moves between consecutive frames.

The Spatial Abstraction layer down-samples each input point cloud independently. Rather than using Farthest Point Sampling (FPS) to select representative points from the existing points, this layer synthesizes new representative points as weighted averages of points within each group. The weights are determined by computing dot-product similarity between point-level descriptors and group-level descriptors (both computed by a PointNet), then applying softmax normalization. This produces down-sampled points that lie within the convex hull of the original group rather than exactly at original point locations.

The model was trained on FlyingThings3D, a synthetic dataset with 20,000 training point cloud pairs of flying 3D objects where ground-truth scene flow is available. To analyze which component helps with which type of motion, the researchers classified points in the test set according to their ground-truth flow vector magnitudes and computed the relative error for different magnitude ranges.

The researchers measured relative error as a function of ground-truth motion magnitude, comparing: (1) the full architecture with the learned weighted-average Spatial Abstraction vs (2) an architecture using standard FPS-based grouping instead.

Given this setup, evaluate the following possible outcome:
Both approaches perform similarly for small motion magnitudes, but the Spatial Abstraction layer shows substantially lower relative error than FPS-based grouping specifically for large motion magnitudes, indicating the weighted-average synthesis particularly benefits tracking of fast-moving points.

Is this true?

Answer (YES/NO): NO